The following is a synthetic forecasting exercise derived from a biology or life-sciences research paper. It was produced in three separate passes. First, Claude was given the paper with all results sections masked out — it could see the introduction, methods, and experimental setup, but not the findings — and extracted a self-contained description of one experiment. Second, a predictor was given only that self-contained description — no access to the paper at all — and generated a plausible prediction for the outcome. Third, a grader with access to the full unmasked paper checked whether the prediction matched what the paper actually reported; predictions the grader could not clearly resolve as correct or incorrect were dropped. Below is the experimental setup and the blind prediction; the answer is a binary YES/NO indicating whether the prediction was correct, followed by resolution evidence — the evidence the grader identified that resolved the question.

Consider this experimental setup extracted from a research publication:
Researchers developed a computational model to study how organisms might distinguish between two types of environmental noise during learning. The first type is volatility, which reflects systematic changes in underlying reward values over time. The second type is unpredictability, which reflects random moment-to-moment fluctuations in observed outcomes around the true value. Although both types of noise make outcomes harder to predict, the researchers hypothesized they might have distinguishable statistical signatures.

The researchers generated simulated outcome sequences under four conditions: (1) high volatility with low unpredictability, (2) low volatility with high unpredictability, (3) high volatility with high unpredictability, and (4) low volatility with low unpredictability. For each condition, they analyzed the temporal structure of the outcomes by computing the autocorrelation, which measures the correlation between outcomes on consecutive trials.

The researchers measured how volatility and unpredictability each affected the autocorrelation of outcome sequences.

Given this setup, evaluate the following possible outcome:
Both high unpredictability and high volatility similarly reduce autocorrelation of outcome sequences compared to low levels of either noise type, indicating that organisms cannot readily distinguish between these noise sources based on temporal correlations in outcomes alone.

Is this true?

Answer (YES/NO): NO